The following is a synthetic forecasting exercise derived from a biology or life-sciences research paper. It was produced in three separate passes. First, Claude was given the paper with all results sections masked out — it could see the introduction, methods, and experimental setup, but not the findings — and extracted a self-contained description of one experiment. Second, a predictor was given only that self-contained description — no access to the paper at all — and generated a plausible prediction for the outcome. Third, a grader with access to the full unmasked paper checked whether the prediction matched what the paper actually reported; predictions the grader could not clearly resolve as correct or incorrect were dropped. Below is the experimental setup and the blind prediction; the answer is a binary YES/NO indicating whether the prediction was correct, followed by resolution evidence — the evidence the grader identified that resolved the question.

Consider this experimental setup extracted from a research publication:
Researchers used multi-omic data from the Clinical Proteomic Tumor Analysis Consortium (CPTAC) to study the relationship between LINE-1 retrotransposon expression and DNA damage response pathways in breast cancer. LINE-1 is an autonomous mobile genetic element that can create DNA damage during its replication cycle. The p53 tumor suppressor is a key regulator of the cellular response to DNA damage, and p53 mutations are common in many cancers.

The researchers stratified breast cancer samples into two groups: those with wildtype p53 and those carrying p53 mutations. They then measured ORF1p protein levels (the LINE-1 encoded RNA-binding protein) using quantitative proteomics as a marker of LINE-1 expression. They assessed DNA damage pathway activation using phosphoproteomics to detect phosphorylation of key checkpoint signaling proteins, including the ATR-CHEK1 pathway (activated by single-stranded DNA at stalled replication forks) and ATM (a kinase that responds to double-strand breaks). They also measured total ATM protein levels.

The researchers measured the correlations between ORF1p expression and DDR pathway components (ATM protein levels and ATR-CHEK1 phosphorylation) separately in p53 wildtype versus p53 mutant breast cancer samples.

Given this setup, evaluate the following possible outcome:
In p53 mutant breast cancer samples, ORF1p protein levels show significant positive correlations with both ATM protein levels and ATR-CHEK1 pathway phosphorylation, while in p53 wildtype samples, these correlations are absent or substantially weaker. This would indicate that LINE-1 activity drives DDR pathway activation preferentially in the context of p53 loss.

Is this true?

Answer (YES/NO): NO